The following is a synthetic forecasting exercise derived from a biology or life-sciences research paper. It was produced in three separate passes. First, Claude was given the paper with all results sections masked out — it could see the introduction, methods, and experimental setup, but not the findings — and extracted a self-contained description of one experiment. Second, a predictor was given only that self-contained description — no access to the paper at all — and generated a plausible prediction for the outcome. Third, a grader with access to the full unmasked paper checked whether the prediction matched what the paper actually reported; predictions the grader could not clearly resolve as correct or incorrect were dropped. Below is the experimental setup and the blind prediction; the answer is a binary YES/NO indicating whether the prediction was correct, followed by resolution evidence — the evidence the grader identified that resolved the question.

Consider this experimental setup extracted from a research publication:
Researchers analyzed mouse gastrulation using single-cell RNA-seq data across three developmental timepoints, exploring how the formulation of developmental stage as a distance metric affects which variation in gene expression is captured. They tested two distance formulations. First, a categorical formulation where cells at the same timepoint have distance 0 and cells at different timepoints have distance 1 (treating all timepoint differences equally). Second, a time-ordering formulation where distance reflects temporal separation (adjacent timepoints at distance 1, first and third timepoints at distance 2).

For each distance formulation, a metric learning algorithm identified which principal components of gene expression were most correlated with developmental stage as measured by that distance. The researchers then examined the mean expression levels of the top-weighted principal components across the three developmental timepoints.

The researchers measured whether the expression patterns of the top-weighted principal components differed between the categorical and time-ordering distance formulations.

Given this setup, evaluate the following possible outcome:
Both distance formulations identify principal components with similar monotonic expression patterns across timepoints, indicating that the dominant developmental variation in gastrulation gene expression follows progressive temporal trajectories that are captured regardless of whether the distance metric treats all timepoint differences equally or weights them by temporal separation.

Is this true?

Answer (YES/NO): NO